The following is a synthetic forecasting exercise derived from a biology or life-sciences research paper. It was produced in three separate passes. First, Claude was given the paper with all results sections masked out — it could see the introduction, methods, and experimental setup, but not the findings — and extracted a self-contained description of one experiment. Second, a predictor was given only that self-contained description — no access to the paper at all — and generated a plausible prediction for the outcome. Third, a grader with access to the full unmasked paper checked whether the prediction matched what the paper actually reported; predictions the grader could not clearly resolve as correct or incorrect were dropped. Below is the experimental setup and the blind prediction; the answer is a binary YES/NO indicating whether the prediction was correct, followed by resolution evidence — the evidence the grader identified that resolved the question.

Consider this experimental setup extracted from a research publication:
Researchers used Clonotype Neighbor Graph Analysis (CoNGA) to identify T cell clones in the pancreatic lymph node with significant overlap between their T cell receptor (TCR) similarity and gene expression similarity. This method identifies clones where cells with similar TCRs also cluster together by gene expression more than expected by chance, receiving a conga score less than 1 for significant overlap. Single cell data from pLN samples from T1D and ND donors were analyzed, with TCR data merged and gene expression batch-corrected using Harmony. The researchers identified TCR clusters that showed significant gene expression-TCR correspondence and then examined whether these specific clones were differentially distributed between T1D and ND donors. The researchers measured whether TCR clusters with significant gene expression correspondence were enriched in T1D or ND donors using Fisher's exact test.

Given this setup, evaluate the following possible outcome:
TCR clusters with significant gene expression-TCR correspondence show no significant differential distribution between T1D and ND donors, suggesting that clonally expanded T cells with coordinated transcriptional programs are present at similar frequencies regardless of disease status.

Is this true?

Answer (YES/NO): NO